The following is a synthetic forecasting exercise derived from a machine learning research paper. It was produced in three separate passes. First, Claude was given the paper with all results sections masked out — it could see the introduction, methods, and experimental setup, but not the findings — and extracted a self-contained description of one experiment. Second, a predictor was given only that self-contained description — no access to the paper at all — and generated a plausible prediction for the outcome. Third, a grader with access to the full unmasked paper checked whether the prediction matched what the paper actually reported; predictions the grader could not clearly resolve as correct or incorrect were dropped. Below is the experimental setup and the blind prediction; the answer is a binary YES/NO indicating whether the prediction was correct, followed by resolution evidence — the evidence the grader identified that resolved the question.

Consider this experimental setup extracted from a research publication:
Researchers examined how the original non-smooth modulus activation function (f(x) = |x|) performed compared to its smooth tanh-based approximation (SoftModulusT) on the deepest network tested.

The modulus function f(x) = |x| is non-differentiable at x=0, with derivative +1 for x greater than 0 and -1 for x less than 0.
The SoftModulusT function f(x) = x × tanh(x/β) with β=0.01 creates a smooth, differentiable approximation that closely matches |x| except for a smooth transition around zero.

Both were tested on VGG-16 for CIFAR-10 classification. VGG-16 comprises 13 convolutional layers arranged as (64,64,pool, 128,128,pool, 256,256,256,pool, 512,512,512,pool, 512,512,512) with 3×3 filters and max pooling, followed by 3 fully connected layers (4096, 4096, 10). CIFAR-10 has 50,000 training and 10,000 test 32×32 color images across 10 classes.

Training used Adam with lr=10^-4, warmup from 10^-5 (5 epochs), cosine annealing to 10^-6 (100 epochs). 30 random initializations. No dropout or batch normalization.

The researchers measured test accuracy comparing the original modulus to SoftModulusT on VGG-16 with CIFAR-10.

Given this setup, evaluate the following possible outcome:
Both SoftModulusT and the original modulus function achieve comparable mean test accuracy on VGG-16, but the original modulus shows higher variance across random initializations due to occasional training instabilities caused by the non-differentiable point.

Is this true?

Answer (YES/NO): NO